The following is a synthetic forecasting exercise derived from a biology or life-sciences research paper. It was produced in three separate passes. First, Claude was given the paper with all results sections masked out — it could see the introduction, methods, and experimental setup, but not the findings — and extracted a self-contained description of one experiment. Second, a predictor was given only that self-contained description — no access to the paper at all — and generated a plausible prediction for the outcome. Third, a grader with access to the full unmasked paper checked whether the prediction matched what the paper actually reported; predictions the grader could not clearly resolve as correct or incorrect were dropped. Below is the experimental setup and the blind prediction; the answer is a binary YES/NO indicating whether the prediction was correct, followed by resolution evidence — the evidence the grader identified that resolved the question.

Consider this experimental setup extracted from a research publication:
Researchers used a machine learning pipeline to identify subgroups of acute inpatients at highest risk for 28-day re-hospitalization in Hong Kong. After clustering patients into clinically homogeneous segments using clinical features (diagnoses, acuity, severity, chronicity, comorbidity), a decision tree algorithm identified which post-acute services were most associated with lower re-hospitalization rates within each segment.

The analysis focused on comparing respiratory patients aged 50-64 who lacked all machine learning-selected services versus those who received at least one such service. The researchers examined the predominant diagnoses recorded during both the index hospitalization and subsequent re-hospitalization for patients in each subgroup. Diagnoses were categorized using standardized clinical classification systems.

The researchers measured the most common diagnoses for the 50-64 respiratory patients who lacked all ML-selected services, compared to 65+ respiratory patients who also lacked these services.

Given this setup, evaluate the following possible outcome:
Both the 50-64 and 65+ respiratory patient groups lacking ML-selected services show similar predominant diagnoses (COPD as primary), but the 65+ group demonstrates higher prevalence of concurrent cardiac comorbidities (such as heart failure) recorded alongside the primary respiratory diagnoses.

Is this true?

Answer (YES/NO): NO